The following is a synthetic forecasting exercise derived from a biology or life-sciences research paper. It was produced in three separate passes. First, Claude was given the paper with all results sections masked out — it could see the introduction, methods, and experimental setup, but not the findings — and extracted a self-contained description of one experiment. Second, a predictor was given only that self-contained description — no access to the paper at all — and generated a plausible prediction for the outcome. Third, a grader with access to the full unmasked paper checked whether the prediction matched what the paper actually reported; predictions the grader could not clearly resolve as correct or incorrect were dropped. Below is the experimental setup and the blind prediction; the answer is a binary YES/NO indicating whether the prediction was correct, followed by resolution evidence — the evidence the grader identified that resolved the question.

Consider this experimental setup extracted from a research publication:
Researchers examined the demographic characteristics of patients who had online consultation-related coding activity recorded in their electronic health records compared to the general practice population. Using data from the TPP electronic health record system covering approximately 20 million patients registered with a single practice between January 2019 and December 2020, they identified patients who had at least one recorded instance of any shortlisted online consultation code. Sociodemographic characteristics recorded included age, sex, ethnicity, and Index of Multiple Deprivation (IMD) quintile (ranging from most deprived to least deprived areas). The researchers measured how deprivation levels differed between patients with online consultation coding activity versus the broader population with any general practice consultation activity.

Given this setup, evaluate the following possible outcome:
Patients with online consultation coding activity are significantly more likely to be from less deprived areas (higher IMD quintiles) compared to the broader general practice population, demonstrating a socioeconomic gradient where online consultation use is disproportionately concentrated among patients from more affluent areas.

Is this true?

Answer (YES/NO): YES